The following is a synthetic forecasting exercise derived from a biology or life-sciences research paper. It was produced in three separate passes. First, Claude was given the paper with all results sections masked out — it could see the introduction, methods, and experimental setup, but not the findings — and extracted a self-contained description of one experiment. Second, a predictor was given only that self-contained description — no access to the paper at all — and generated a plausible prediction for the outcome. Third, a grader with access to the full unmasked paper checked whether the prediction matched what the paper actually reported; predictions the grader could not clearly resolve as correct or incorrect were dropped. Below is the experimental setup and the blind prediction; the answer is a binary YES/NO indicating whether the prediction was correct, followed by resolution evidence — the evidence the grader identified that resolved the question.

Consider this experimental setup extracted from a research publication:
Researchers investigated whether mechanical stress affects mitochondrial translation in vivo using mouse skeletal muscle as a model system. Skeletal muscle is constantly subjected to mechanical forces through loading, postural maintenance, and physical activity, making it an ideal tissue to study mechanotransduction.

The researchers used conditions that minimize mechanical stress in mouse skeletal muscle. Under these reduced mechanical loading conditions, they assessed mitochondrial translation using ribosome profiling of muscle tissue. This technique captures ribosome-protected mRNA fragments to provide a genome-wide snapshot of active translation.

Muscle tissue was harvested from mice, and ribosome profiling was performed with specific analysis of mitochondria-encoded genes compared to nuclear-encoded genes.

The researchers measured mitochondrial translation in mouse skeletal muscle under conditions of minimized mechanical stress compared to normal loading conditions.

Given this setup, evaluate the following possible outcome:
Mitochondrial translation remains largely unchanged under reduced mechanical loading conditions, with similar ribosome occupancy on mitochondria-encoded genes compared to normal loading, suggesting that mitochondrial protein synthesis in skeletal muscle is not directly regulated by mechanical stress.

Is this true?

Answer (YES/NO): NO